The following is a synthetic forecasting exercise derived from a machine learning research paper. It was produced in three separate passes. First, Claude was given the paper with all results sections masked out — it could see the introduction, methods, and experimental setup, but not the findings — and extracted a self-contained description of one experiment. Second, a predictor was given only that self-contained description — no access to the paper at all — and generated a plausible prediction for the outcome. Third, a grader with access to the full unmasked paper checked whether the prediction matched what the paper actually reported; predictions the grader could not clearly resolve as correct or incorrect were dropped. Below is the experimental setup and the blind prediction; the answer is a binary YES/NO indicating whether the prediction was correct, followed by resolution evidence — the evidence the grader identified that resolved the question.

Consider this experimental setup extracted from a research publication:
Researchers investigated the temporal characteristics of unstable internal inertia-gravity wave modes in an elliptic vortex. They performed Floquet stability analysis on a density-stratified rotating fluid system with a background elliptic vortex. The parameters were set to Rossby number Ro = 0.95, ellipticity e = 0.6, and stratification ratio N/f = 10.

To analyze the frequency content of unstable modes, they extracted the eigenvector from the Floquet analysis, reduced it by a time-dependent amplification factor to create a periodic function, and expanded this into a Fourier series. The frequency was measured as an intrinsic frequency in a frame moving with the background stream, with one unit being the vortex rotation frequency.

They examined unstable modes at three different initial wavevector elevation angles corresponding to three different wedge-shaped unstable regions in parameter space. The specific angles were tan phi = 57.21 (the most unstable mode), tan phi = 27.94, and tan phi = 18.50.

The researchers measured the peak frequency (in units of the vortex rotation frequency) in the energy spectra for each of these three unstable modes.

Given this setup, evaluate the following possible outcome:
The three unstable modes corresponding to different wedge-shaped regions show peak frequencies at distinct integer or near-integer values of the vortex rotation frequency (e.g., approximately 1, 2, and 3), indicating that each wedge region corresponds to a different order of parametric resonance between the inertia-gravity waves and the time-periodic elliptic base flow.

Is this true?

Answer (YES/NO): YES